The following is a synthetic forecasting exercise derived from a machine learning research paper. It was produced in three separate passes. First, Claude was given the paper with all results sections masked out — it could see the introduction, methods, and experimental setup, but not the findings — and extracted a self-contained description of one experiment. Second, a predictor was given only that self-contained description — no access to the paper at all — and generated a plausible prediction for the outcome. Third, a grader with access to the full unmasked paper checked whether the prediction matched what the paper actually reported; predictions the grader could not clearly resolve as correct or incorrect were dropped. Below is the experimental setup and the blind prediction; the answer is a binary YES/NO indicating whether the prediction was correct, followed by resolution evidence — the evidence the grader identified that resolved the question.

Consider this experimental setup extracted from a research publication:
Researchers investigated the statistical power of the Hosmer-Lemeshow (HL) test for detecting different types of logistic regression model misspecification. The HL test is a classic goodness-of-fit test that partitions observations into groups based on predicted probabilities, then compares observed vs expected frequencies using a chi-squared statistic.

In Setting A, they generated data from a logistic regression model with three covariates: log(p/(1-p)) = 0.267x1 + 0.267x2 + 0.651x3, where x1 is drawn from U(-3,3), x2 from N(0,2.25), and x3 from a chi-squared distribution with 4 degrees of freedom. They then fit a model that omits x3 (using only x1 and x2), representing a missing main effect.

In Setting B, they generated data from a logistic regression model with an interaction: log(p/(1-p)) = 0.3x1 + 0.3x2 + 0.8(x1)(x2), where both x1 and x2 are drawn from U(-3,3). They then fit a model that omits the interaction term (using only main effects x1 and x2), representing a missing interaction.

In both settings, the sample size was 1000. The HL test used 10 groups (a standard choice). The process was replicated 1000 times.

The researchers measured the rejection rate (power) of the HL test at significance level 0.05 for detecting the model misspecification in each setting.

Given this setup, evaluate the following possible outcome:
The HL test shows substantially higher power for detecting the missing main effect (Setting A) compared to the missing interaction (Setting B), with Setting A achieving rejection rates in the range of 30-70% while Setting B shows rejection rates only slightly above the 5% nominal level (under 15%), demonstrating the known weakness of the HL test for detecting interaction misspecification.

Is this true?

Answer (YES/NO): NO